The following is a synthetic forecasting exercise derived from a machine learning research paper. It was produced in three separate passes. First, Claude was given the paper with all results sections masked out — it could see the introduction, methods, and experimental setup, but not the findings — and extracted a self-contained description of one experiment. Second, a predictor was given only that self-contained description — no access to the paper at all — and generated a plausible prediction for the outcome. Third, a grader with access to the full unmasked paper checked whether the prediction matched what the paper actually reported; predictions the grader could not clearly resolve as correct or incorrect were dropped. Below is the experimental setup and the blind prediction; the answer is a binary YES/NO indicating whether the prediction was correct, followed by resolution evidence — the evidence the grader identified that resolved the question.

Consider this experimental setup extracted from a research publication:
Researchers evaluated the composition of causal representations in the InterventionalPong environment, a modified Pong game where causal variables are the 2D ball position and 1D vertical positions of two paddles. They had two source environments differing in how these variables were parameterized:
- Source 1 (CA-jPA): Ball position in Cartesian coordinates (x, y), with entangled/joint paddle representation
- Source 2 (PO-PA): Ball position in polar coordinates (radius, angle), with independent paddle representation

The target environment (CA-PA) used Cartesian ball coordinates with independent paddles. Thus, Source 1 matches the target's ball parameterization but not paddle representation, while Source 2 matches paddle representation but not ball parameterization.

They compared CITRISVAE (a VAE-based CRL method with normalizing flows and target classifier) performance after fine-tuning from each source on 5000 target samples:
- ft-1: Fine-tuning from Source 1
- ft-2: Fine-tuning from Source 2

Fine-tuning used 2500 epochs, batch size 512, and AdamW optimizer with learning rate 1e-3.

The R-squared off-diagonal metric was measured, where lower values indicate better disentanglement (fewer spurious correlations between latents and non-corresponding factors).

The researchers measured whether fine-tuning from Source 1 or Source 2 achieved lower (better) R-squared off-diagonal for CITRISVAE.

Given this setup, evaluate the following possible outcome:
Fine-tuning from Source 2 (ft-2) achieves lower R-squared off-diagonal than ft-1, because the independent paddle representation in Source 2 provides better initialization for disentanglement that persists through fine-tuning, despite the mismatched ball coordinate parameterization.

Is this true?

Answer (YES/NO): NO